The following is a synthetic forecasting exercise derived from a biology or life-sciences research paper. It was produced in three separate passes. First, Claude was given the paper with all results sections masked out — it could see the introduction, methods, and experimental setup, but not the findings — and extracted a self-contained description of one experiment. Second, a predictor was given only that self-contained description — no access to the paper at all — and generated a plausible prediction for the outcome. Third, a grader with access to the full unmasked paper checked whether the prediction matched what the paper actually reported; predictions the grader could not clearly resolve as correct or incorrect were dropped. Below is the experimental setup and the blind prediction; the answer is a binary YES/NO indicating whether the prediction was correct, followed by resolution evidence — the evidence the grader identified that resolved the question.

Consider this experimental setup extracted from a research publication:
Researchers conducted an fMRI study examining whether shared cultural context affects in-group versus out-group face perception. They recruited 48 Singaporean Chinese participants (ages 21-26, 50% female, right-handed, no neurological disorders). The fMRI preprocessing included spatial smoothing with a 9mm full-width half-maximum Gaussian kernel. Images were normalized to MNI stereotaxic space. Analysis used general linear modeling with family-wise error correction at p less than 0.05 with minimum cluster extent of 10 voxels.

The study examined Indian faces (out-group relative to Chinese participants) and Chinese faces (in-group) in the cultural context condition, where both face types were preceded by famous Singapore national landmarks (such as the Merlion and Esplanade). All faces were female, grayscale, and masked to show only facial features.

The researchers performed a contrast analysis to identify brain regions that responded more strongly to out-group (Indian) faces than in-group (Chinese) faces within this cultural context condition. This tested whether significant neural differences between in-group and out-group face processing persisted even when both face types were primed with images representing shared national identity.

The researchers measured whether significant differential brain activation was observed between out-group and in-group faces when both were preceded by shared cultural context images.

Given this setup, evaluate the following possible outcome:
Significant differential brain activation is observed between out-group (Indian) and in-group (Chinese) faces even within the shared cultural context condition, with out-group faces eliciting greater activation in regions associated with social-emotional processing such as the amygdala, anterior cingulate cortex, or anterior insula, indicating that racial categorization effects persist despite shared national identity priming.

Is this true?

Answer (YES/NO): NO